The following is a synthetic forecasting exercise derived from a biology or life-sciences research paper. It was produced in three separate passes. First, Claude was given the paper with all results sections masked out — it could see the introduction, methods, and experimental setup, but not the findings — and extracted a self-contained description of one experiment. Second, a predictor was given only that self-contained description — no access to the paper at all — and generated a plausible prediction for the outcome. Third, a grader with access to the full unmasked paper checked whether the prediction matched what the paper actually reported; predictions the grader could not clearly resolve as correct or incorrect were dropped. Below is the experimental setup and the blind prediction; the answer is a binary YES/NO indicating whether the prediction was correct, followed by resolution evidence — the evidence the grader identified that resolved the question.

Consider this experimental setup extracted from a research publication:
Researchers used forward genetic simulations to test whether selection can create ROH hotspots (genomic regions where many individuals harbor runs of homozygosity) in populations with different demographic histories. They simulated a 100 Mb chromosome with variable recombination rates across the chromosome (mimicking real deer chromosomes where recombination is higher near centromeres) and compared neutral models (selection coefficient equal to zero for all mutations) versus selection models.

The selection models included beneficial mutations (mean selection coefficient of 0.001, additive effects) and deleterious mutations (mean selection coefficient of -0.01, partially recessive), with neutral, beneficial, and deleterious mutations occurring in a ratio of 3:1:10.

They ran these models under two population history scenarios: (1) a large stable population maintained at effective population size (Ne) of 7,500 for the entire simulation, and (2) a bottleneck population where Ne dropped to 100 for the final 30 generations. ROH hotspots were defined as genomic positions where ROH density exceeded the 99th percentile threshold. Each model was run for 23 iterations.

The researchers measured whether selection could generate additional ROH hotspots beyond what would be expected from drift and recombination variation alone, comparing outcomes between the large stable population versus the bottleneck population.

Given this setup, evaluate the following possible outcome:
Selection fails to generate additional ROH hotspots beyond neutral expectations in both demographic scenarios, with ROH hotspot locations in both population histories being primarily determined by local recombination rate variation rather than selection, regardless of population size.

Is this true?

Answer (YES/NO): NO